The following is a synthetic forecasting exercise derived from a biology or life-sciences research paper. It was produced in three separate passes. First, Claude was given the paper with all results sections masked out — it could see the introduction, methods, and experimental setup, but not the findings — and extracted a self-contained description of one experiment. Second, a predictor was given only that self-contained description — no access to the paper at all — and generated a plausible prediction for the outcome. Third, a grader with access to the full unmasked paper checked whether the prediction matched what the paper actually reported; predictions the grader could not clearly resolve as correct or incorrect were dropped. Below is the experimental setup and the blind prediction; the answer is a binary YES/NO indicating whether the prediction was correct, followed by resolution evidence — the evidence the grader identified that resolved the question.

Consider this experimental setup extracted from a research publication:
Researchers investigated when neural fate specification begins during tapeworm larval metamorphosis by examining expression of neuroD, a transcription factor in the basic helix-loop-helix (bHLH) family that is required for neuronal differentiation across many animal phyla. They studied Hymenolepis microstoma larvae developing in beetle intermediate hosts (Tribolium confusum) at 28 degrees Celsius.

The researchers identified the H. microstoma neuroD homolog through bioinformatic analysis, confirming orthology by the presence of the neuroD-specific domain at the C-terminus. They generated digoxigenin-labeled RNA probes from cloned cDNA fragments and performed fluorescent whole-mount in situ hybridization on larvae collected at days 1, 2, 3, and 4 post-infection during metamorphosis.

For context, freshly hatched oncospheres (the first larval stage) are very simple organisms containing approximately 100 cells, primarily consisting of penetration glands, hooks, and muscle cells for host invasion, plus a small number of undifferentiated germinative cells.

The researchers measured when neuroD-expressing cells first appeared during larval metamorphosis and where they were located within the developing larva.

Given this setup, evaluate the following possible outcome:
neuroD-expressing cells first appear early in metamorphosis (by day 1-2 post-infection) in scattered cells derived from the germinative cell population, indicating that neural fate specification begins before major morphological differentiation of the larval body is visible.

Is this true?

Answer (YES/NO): YES